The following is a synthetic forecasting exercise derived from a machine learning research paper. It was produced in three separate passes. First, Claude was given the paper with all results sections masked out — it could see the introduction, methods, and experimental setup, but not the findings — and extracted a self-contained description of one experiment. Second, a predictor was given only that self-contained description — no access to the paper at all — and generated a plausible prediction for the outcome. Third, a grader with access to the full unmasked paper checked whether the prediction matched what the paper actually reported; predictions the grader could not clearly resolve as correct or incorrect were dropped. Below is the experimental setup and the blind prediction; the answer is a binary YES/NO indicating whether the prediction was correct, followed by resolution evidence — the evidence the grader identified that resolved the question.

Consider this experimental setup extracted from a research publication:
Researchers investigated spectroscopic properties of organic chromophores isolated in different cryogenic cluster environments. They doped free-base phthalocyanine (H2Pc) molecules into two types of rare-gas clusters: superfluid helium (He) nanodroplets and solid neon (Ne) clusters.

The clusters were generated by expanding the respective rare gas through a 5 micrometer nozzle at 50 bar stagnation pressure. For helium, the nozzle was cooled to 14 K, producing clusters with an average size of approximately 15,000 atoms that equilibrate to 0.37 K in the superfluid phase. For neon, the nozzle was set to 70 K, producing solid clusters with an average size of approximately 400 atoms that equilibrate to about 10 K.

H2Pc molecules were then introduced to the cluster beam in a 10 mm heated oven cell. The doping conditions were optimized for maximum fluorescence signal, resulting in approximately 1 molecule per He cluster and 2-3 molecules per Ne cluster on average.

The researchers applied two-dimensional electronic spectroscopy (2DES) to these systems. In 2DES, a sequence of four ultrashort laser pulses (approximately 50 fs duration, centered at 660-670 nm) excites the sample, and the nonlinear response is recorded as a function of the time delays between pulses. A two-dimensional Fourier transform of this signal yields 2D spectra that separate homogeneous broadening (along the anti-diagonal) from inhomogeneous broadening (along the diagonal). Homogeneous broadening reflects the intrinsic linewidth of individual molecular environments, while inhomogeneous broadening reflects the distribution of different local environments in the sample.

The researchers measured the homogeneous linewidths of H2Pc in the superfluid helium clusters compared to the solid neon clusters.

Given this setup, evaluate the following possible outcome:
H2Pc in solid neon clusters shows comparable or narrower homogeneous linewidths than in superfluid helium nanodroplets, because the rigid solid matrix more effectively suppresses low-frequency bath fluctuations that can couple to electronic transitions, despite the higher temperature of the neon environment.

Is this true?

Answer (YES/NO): NO